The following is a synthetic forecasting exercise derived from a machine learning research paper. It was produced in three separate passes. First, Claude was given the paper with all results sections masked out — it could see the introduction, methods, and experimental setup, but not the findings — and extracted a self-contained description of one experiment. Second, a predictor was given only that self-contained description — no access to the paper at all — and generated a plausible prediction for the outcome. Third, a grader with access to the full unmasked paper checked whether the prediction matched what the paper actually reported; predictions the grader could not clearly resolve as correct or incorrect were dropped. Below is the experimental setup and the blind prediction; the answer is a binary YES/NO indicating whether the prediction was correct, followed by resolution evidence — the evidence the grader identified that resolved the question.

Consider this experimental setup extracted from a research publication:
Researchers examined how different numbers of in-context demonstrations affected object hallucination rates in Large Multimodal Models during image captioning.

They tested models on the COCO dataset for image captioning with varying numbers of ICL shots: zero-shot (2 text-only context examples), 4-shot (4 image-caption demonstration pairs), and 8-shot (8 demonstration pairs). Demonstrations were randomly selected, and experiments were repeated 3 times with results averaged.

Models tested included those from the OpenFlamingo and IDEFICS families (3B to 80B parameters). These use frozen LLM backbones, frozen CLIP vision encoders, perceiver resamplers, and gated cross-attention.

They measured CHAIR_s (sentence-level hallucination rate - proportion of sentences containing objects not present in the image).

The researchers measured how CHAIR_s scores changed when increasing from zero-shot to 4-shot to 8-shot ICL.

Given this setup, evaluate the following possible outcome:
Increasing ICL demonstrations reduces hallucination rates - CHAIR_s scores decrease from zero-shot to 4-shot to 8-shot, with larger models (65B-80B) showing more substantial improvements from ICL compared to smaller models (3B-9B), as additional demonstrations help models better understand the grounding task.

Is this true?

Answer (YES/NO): NO